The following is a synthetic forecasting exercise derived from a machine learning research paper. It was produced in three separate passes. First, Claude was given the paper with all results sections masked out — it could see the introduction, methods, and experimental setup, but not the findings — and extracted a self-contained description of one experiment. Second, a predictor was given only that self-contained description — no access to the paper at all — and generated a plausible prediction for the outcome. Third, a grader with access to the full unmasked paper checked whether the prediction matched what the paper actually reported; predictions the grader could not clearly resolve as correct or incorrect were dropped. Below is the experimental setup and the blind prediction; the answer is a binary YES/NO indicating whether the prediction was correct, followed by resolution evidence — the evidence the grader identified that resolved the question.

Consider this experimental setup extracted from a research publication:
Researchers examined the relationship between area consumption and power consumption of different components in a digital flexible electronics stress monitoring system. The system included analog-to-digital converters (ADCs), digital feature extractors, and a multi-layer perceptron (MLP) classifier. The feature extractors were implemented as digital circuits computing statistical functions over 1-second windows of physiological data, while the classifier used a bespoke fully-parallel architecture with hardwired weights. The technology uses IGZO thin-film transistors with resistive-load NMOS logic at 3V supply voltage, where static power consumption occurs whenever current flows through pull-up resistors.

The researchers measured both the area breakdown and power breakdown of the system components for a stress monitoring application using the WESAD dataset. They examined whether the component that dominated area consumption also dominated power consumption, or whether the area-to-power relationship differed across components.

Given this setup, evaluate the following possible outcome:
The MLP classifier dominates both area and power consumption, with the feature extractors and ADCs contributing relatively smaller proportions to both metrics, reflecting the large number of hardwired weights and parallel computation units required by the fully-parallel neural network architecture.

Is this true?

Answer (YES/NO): NO